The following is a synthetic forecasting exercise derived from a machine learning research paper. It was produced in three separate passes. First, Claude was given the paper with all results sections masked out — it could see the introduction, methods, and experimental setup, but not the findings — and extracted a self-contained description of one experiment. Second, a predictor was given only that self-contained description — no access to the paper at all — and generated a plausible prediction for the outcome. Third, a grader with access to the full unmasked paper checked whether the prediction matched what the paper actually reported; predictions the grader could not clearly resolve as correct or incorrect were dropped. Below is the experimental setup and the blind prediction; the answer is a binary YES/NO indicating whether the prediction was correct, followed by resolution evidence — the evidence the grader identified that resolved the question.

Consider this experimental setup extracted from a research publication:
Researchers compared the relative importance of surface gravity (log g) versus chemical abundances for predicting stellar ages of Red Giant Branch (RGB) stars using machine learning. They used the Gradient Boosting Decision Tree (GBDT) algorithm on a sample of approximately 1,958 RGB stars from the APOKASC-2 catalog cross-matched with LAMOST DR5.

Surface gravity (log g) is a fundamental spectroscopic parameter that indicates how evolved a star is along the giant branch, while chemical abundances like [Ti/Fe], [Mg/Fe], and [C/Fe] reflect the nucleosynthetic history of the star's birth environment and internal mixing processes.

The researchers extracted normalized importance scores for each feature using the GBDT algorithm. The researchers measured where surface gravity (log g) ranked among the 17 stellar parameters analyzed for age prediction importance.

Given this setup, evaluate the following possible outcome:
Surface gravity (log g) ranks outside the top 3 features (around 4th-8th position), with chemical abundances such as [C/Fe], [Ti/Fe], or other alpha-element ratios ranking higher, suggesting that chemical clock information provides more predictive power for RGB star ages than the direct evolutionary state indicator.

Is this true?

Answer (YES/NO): YES